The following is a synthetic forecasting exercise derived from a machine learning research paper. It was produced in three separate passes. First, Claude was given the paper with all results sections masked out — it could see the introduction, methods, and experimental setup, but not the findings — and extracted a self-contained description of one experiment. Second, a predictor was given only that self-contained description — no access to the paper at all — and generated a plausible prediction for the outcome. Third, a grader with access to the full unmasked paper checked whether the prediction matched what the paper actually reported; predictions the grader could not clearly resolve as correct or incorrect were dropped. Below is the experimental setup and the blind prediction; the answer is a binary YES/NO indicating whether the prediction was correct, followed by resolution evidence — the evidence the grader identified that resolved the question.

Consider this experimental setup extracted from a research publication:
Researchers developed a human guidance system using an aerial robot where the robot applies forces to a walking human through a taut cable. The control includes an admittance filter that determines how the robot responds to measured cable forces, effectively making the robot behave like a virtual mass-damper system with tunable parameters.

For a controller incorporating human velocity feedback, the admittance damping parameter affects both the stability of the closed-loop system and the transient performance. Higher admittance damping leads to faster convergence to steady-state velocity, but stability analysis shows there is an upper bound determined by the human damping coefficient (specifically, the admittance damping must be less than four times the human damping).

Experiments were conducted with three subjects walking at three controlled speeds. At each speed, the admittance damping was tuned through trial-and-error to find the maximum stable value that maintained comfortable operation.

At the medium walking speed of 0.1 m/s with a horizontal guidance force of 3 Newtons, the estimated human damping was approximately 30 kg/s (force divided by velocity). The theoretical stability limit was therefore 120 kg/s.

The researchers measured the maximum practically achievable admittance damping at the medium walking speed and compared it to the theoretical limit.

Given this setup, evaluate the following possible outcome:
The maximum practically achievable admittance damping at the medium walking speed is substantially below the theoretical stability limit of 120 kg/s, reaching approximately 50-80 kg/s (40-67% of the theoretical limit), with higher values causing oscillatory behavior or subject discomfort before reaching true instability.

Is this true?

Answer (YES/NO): NO